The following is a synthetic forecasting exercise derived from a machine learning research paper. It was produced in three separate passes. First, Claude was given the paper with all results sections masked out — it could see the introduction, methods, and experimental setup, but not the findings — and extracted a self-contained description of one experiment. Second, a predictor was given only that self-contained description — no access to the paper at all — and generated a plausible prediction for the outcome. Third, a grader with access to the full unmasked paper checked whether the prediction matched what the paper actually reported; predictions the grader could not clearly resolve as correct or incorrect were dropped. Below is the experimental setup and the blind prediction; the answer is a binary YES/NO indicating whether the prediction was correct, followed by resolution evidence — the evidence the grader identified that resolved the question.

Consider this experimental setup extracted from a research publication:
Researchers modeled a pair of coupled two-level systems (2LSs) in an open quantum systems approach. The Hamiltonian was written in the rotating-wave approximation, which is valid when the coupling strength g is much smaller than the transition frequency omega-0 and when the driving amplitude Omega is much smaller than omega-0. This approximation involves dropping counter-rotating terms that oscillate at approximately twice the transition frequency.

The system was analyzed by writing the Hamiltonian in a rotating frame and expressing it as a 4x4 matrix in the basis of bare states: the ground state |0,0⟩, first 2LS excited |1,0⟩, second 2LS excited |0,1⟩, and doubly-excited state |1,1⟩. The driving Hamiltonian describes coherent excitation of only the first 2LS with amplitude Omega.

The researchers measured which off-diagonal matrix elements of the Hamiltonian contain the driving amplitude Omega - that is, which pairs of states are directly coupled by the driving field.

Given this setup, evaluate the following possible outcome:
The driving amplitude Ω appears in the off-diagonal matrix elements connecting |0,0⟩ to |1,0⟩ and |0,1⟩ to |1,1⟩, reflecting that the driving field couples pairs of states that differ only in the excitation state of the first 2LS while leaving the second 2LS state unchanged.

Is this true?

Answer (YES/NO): YES